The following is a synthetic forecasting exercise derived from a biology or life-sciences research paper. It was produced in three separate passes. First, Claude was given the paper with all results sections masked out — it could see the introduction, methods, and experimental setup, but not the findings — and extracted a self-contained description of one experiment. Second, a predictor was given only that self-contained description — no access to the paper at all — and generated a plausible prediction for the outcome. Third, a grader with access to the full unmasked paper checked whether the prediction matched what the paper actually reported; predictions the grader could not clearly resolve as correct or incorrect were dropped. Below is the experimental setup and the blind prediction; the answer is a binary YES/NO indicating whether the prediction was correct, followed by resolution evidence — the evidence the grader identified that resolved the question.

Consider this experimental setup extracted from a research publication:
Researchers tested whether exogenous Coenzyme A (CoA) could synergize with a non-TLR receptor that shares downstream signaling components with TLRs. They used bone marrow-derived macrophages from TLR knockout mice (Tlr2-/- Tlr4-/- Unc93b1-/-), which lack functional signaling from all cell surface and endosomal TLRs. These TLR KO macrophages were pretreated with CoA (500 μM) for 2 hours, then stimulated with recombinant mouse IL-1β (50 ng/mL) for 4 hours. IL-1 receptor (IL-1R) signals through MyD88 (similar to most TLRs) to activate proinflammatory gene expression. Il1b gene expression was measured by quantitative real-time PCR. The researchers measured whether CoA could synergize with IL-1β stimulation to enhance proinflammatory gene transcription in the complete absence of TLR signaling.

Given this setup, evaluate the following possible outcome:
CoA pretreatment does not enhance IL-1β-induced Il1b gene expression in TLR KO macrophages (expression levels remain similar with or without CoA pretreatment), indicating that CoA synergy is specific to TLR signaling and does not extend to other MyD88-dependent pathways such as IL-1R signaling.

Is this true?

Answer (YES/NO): NO